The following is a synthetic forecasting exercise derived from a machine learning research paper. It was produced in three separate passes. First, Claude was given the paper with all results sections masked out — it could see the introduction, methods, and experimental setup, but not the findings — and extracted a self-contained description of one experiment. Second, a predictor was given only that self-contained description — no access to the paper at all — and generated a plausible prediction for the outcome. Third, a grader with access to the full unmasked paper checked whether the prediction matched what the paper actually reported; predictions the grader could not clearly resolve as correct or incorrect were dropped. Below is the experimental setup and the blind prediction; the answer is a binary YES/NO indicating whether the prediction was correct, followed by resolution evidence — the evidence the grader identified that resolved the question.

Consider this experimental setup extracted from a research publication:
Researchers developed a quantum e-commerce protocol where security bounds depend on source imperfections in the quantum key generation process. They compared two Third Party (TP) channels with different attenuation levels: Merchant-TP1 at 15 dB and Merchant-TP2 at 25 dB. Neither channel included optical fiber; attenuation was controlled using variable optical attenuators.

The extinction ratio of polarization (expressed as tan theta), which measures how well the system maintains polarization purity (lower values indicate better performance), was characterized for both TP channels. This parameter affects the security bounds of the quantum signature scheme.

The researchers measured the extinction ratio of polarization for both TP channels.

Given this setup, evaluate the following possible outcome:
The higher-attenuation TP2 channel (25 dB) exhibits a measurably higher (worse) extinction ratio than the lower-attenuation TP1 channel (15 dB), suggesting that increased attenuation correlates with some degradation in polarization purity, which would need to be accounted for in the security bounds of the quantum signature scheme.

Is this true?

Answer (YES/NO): NO